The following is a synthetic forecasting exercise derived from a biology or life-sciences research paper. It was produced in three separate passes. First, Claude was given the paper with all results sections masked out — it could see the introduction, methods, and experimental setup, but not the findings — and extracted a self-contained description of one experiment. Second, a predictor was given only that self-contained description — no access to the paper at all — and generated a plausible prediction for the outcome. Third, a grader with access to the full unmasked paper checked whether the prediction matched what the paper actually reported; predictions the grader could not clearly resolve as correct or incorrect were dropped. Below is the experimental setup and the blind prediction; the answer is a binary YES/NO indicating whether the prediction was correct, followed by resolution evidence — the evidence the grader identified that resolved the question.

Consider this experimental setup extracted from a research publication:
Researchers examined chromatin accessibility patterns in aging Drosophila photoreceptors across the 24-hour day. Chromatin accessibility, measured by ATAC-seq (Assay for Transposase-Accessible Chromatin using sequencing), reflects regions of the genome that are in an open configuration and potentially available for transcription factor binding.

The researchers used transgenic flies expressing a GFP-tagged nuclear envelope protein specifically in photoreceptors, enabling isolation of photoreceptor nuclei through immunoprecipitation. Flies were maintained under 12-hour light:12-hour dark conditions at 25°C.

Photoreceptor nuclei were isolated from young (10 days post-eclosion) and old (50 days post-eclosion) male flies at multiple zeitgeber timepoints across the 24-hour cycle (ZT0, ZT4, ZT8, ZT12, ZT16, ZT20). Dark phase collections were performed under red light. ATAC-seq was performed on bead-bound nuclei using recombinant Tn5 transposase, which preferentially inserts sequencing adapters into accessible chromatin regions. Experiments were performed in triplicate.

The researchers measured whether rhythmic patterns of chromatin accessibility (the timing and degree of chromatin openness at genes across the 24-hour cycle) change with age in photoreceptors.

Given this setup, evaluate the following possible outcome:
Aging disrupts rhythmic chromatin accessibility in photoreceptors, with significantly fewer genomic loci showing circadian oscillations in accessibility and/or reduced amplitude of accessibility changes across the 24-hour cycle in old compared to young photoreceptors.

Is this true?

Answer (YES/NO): YES